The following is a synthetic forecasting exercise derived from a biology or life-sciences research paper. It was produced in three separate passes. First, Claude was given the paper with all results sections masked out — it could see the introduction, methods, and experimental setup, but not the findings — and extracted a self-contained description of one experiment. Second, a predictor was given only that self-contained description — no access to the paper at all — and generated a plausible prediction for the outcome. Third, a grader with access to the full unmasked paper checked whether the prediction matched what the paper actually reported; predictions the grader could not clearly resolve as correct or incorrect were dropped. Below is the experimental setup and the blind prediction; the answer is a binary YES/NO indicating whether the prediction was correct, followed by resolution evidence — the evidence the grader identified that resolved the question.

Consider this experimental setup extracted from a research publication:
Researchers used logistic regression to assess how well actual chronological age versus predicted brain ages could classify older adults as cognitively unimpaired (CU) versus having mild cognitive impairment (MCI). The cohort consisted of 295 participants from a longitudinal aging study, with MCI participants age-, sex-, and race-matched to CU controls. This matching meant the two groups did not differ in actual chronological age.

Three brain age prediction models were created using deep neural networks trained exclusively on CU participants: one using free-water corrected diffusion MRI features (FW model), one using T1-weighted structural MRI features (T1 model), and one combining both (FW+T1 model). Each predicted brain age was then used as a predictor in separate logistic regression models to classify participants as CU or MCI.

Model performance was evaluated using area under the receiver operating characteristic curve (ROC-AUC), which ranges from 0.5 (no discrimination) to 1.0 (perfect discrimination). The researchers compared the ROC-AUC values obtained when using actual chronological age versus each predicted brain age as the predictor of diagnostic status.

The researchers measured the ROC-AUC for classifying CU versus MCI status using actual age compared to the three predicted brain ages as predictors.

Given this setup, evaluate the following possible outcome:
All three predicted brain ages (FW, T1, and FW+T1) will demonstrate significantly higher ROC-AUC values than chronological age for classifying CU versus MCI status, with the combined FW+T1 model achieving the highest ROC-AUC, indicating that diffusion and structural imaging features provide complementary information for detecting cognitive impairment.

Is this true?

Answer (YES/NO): NO